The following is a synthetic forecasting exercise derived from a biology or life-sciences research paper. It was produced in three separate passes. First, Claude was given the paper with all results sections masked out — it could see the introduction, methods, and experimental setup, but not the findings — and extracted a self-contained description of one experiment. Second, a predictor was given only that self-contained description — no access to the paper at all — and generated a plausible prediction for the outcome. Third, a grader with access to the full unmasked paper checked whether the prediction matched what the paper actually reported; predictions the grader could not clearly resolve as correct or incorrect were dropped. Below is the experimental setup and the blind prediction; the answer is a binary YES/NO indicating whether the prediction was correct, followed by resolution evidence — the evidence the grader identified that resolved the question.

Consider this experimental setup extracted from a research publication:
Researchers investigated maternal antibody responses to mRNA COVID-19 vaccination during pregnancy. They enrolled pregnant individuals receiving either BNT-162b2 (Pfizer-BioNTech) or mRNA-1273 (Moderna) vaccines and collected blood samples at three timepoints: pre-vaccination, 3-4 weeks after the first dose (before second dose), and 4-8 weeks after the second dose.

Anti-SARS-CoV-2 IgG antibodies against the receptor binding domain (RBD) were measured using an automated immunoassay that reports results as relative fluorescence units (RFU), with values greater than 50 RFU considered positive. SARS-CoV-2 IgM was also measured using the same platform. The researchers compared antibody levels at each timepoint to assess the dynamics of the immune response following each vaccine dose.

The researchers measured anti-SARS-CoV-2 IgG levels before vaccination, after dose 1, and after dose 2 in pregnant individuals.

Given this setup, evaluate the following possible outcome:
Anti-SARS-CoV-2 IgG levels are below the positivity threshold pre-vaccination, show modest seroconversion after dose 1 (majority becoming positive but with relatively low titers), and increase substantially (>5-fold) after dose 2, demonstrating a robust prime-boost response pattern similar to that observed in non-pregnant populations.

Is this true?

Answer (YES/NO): YES